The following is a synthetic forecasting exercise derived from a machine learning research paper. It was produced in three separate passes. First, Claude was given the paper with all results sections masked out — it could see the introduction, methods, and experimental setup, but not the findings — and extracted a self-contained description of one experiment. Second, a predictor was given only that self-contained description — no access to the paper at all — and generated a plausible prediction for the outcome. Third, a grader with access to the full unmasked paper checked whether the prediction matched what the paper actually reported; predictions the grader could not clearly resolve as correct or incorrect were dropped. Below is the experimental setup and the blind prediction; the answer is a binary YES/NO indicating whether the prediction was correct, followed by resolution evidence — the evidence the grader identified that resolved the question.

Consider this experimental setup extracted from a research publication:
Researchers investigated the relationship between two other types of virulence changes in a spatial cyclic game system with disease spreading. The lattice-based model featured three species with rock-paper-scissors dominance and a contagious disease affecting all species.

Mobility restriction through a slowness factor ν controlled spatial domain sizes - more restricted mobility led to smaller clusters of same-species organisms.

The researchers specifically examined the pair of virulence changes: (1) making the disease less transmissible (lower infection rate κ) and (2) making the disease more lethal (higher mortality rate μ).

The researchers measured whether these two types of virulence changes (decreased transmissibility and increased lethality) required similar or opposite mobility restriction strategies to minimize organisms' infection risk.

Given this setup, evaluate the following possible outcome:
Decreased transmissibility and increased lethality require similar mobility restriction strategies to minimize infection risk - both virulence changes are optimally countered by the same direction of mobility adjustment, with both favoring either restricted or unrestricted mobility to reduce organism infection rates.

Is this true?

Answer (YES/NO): YES